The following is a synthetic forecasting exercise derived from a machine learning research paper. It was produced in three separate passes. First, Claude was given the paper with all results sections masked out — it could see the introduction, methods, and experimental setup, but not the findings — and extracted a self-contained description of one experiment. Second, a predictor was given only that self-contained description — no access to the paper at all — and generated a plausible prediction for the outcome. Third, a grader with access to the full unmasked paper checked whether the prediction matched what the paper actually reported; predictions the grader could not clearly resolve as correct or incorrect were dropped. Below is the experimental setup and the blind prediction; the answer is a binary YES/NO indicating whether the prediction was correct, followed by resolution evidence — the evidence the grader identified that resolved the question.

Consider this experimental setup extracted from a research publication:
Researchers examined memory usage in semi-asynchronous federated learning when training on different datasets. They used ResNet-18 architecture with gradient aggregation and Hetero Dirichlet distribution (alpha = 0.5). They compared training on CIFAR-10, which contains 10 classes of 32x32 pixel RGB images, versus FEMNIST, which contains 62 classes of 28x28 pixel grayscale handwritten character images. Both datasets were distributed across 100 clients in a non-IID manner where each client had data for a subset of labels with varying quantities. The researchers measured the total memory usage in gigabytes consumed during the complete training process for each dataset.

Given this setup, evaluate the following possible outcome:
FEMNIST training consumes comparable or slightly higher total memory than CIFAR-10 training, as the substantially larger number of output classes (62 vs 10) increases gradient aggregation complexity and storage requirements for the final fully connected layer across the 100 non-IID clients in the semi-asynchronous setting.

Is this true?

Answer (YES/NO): NO